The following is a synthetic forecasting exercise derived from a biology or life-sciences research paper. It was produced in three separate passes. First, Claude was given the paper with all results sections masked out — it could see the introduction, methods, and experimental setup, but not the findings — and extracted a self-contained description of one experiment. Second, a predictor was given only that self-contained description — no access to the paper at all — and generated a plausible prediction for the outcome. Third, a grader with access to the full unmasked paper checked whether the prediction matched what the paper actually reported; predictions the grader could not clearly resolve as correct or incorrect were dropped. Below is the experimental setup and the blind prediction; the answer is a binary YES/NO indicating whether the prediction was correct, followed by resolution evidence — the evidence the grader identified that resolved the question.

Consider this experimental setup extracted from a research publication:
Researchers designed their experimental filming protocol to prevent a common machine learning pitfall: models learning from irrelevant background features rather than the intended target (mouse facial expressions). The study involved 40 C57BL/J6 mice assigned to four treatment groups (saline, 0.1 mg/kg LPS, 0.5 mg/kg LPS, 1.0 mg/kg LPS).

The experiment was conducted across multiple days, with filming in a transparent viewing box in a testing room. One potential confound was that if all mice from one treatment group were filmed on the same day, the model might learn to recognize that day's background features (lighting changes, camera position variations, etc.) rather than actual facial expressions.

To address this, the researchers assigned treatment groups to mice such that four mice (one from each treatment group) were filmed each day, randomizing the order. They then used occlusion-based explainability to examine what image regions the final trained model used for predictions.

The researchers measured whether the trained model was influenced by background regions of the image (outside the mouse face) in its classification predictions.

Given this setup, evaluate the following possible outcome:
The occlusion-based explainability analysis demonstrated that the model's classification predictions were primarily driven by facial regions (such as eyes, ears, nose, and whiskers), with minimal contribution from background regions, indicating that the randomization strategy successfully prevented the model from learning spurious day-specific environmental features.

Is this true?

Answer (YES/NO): NO